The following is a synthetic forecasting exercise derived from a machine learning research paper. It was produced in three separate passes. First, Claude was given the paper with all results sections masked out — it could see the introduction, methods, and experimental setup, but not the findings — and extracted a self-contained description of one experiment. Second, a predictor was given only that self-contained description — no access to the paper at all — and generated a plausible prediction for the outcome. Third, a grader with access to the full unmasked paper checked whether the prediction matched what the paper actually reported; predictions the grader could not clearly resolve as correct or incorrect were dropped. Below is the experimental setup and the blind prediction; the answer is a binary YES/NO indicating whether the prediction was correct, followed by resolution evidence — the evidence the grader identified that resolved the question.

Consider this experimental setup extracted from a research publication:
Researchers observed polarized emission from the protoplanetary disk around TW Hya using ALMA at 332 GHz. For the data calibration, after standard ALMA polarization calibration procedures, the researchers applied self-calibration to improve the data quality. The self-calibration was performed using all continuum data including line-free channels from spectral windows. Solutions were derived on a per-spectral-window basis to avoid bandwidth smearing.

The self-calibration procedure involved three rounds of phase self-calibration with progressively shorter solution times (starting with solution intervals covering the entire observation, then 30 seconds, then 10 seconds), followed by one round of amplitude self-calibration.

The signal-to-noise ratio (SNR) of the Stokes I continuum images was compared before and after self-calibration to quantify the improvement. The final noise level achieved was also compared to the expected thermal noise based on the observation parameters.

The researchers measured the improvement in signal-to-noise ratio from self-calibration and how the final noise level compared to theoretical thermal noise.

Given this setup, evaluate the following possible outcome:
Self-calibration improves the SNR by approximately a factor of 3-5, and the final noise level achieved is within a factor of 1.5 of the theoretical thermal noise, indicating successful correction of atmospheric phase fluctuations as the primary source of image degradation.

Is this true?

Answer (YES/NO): NO